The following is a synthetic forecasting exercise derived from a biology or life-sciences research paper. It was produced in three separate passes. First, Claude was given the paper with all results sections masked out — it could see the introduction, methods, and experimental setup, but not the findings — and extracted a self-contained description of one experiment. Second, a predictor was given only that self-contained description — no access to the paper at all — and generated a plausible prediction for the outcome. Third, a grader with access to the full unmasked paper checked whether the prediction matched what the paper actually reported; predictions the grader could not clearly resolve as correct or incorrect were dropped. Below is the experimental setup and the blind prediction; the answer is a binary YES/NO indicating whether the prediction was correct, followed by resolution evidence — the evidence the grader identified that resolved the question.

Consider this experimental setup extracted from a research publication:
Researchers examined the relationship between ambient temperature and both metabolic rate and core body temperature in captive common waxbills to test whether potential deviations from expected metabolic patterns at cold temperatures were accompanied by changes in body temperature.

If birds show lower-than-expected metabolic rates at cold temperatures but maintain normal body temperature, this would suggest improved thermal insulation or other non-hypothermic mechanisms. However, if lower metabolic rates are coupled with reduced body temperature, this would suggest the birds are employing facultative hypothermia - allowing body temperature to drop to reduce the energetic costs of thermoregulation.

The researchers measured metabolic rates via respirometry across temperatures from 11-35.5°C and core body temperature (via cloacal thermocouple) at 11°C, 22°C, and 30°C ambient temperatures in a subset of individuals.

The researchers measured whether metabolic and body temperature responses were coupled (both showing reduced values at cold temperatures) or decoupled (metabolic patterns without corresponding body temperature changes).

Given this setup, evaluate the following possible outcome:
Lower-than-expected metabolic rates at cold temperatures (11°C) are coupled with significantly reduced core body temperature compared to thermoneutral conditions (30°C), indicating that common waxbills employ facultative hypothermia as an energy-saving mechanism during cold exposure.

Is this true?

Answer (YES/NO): YES